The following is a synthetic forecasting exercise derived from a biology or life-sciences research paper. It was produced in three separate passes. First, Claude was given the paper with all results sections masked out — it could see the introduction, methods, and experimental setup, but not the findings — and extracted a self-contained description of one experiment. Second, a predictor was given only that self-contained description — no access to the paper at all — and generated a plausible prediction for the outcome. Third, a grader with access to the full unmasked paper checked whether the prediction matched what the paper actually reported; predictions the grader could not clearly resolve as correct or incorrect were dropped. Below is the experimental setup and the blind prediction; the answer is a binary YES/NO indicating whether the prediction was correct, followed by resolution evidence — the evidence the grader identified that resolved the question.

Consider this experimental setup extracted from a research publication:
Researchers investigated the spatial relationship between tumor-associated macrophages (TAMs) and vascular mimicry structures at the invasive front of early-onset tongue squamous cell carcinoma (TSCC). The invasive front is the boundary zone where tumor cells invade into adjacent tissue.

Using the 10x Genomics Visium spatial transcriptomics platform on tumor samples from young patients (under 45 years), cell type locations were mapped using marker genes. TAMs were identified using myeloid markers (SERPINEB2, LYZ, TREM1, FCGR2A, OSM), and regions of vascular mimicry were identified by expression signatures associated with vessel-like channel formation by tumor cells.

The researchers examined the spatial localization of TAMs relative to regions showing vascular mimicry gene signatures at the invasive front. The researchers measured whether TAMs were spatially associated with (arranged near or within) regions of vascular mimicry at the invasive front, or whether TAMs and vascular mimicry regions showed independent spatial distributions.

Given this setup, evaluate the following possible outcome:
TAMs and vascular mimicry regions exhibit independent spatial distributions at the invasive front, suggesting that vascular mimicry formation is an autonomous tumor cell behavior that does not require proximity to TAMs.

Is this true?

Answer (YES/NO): NO